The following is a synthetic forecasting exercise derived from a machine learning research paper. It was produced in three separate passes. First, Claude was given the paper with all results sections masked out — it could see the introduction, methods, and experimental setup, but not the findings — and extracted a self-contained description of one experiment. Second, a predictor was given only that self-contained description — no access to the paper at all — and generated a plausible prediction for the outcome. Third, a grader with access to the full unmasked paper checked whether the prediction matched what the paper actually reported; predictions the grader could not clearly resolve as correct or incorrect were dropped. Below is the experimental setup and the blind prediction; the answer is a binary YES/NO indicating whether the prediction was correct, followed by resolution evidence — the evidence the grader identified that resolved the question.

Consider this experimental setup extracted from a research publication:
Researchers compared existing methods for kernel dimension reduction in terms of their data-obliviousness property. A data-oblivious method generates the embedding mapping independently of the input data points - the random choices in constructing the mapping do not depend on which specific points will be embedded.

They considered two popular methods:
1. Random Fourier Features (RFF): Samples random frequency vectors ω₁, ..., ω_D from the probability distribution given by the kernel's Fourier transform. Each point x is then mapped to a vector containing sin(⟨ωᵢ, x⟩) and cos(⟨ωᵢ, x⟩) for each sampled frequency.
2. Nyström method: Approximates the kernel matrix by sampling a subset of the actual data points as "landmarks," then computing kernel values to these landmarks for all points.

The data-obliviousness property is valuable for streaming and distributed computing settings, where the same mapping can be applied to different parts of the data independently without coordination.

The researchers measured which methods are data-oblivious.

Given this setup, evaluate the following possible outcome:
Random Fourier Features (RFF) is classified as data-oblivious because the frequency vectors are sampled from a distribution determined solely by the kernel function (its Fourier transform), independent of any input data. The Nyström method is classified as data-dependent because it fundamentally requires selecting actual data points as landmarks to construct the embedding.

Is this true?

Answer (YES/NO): YES